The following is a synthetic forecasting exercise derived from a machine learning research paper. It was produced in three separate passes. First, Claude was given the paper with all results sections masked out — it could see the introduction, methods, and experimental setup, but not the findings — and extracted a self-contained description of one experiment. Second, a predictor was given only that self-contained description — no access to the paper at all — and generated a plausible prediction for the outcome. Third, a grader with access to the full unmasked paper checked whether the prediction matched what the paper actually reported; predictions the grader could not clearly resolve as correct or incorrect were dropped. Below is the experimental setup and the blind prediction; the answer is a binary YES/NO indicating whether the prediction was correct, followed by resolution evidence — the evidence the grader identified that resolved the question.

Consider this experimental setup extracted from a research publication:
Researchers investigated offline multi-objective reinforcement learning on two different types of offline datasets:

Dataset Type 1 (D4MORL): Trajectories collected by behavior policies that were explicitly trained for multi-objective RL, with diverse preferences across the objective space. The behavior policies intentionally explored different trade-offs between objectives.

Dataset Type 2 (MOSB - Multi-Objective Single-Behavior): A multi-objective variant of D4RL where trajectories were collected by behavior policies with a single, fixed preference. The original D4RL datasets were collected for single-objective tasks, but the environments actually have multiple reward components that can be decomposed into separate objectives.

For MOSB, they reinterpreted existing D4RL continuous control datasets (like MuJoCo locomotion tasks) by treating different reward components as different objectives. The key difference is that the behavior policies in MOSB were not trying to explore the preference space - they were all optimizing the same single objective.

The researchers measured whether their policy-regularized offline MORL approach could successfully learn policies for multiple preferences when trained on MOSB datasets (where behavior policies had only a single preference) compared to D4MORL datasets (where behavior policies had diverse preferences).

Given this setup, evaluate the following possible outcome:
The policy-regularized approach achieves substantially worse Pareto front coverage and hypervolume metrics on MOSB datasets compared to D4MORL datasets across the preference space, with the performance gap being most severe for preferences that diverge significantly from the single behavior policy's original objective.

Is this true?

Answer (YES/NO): NO